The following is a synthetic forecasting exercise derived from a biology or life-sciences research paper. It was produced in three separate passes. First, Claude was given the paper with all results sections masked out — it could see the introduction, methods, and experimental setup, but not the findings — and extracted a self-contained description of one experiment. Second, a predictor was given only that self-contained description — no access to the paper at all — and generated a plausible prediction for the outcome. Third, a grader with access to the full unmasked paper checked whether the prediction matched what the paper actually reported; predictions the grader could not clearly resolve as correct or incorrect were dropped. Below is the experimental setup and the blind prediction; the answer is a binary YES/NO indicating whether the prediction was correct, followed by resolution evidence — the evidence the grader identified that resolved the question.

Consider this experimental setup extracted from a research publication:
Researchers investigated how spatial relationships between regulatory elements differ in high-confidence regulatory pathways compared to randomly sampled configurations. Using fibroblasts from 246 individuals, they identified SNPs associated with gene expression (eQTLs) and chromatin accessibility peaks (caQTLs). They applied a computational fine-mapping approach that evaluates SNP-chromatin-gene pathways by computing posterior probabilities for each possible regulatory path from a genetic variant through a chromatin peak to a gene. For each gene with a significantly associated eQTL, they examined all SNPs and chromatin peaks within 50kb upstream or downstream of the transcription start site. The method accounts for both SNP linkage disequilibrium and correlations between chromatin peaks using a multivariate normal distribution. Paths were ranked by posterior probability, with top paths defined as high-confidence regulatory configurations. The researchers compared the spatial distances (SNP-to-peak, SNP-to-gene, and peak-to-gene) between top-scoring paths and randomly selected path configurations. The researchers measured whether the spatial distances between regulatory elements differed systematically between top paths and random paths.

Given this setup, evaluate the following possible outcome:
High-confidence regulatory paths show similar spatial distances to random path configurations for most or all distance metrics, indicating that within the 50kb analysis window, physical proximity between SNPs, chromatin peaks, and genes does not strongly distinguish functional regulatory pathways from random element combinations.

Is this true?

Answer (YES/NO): NO